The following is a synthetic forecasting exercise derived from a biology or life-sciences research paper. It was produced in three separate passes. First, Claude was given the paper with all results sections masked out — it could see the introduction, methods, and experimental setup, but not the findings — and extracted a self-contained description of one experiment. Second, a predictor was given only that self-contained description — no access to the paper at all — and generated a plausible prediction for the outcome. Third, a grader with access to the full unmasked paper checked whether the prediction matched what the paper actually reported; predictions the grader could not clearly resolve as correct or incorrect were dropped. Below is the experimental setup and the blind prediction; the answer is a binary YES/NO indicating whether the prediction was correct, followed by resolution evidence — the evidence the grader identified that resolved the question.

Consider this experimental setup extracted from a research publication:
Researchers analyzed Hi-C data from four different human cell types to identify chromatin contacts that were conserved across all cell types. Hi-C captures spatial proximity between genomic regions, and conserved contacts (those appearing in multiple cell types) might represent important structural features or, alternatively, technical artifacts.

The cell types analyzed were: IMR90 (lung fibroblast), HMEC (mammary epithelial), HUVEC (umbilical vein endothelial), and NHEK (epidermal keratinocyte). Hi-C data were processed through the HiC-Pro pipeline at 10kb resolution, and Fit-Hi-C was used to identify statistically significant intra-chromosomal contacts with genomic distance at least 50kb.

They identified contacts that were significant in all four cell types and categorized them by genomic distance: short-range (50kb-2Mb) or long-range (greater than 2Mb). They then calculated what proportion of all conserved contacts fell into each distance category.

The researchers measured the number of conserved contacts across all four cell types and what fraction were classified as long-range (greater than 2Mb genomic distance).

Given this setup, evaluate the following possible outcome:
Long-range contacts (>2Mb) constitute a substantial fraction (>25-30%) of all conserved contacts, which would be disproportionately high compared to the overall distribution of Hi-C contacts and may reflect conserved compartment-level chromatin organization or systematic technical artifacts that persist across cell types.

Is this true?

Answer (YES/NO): NO